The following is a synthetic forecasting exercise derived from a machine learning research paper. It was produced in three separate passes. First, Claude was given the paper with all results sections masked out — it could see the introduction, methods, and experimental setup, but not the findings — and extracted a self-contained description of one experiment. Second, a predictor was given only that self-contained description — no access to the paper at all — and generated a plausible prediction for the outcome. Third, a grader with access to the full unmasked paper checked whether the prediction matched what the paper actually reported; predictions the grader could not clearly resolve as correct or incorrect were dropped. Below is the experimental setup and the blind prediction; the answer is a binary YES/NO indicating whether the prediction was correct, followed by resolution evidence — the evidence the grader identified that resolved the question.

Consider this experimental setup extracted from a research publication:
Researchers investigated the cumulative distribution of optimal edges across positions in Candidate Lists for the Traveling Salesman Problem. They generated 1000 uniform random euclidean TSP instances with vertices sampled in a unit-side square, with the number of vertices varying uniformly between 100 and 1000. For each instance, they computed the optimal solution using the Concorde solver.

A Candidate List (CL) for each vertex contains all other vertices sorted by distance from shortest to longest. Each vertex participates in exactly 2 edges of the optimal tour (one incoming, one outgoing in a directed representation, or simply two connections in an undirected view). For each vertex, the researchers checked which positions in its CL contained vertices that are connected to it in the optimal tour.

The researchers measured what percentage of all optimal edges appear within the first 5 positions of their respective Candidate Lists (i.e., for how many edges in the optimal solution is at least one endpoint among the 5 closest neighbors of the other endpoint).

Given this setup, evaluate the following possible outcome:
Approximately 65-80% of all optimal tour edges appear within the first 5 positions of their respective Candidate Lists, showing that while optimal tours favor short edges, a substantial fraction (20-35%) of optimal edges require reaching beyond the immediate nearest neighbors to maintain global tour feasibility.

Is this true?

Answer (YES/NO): NO